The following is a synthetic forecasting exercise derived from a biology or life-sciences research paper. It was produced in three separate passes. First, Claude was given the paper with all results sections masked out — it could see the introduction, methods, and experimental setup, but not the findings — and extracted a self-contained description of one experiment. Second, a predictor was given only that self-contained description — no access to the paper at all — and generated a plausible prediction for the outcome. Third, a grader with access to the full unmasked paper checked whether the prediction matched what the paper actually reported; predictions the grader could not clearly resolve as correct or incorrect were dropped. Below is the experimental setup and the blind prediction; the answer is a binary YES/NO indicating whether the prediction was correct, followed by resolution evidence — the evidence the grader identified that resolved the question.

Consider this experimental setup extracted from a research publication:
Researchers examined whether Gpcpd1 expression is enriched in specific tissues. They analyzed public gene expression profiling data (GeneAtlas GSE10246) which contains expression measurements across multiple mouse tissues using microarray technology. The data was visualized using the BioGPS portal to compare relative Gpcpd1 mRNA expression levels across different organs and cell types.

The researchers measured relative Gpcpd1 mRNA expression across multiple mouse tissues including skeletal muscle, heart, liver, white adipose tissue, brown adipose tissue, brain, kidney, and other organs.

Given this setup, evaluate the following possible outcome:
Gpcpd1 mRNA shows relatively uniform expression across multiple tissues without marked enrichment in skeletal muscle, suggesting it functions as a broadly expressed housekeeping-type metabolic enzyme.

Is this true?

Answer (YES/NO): NO